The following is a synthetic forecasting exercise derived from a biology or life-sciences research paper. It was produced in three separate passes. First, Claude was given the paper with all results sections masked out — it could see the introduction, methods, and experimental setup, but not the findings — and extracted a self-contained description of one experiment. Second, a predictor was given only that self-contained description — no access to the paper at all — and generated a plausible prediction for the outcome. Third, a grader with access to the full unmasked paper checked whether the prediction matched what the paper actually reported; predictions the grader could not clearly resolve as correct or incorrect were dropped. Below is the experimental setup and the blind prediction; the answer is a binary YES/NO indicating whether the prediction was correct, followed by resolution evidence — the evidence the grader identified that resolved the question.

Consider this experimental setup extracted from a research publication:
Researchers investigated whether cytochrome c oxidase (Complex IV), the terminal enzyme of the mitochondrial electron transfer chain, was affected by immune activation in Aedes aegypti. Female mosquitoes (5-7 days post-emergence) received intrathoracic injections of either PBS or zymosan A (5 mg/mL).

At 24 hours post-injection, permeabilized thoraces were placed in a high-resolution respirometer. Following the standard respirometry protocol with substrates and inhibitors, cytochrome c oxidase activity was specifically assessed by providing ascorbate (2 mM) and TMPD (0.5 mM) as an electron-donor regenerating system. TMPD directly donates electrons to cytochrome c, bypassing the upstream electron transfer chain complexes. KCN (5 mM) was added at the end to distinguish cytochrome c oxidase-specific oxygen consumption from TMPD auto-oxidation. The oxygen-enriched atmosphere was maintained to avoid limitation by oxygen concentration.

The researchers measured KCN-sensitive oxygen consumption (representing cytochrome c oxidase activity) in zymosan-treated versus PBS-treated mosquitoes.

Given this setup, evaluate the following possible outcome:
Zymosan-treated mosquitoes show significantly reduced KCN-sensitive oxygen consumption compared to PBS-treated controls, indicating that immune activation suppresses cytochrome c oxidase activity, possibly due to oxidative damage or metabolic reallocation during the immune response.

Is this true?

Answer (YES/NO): NO